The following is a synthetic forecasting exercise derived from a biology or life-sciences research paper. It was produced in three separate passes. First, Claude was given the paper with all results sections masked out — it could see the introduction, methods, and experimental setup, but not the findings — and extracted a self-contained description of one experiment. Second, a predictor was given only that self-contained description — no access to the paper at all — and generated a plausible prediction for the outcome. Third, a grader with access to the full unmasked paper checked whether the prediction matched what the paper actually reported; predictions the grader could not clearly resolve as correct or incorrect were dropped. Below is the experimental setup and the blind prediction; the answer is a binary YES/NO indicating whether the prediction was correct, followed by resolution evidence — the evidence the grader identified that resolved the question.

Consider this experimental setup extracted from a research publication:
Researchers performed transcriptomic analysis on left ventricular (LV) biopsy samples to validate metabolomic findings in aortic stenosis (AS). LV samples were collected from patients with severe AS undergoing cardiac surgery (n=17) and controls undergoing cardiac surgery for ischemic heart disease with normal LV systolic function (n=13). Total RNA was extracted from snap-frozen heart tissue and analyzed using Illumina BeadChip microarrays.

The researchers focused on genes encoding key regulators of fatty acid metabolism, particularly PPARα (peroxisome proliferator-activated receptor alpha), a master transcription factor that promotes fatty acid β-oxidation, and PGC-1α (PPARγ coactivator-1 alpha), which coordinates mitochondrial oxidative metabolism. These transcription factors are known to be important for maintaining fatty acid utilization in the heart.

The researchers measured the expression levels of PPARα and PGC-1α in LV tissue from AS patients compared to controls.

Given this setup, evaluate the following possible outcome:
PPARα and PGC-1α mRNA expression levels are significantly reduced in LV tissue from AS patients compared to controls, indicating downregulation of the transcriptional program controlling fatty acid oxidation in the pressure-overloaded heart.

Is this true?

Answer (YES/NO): NO